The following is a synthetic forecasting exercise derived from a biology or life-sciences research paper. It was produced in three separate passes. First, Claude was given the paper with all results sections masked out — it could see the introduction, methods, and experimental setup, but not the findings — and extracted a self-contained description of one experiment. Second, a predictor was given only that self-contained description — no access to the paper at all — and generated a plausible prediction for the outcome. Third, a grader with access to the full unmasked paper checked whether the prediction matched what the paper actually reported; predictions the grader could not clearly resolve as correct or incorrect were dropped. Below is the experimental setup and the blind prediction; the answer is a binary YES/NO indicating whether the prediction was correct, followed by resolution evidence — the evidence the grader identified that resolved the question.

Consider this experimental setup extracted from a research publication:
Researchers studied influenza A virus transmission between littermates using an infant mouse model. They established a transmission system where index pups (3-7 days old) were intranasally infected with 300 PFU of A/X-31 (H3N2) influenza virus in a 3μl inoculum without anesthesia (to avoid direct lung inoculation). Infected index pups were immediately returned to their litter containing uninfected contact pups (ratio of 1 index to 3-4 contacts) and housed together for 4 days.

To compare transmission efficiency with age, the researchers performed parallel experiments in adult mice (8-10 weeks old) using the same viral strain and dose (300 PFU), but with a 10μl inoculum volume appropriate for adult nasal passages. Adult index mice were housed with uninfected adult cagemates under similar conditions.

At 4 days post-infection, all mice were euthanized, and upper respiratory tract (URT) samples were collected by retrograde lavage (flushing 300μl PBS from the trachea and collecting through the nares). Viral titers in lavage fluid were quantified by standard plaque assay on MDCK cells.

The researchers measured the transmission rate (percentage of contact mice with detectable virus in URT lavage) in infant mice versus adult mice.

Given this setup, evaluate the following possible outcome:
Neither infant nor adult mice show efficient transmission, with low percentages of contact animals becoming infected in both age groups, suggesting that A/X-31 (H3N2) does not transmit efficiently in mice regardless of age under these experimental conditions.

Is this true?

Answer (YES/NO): NO